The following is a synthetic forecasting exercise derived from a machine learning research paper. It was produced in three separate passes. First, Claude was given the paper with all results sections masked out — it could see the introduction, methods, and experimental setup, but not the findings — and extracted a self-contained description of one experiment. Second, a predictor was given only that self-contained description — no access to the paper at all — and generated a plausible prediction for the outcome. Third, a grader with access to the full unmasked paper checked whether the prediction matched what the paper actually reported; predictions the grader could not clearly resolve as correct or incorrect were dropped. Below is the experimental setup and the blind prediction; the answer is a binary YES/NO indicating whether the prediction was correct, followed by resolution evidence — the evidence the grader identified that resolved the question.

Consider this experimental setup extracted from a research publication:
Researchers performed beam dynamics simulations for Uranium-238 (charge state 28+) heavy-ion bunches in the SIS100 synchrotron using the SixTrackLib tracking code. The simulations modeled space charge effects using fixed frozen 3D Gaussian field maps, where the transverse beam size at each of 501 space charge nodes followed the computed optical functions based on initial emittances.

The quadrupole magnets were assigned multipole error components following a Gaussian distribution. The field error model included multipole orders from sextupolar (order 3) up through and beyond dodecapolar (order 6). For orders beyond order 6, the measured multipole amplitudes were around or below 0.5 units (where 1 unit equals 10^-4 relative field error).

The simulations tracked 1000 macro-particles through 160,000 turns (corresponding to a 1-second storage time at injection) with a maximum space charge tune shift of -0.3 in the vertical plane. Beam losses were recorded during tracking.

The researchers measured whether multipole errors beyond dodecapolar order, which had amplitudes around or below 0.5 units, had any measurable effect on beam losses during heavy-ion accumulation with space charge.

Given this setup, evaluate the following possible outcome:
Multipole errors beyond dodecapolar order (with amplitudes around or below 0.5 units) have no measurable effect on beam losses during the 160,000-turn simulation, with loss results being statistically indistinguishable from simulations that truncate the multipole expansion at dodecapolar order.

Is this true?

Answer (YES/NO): YES